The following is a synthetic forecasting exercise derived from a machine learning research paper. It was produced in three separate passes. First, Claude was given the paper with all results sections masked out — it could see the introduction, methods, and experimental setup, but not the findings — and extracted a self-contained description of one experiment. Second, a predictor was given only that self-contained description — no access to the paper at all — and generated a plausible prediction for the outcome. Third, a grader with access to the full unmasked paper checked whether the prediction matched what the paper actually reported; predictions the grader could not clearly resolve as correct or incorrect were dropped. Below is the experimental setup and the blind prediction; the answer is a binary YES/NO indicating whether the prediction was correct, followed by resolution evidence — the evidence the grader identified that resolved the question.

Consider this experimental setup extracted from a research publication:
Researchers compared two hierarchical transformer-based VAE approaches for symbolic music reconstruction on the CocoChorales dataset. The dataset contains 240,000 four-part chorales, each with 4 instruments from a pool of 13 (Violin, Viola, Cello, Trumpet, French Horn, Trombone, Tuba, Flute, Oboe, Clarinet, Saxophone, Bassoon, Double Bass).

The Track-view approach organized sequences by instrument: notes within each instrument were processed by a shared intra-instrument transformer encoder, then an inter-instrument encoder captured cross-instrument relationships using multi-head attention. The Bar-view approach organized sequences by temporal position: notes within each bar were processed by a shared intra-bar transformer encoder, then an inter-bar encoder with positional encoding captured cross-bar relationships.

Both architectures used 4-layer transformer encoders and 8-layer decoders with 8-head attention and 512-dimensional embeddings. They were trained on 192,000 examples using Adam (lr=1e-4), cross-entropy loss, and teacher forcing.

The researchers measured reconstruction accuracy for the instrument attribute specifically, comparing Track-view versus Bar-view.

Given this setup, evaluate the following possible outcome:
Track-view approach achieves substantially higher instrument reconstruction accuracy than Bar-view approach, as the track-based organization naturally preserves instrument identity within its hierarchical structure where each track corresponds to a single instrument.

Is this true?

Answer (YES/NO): NO